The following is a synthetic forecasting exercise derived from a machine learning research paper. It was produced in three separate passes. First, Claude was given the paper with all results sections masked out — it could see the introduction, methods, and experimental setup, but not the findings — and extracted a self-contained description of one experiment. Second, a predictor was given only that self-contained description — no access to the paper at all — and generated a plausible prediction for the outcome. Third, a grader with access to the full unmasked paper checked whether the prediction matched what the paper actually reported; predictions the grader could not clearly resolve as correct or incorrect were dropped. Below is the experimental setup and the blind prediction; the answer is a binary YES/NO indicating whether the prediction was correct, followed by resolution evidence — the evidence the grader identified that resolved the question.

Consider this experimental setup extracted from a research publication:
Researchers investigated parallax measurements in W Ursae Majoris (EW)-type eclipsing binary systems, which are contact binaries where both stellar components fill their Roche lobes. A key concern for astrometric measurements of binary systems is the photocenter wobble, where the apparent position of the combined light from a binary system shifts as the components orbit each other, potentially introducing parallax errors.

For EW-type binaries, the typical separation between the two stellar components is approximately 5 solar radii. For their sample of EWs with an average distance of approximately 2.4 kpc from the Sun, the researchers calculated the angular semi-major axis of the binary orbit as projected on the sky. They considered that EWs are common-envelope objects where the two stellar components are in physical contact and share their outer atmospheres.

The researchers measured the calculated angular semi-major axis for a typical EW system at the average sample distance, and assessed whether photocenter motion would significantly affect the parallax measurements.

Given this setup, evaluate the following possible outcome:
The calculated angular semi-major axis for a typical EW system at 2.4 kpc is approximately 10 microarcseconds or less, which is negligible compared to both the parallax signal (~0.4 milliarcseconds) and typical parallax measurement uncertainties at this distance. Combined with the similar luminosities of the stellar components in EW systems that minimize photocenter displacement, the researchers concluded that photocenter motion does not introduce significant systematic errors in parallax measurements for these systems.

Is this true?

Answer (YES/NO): YES